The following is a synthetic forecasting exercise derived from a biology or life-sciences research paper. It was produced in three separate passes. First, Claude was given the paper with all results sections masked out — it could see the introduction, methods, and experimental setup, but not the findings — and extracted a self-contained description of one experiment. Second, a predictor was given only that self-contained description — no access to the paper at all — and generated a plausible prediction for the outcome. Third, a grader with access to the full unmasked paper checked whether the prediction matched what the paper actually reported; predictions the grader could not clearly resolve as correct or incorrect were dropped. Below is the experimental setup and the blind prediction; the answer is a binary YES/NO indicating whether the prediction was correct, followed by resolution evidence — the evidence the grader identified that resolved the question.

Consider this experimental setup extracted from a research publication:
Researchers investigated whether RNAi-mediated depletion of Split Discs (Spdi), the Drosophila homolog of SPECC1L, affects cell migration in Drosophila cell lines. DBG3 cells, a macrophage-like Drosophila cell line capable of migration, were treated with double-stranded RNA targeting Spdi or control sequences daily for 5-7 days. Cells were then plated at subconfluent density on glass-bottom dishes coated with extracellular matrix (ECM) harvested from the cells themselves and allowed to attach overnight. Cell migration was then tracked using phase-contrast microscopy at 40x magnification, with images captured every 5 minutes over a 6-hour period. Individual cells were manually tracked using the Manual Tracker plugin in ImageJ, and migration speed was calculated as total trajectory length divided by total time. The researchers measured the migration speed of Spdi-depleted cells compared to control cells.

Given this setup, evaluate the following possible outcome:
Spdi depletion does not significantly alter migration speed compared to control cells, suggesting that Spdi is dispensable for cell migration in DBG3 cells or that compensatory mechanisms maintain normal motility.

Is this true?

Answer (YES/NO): NO